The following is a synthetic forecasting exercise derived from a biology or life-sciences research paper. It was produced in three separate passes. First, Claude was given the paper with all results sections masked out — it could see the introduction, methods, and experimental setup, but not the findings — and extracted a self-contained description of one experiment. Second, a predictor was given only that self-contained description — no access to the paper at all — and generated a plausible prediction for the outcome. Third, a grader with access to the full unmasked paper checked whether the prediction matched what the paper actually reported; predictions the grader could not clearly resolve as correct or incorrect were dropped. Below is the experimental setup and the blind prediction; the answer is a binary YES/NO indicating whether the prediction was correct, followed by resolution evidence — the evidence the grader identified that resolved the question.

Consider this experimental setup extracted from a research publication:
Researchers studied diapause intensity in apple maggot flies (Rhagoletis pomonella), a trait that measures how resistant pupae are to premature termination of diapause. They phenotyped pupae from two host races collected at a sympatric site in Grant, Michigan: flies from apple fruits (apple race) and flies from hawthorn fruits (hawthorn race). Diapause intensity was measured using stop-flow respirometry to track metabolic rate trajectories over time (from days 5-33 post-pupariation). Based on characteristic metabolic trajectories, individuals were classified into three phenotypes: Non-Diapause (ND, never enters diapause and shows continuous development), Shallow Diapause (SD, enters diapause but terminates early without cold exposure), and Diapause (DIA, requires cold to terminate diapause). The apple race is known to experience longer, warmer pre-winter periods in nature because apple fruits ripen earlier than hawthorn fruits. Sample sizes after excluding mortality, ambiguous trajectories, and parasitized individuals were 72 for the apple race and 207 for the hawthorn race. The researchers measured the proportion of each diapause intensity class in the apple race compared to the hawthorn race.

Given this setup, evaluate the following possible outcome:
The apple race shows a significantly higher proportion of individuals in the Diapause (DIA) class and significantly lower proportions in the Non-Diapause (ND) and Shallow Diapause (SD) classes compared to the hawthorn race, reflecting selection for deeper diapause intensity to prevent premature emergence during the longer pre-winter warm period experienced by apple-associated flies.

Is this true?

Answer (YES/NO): NO